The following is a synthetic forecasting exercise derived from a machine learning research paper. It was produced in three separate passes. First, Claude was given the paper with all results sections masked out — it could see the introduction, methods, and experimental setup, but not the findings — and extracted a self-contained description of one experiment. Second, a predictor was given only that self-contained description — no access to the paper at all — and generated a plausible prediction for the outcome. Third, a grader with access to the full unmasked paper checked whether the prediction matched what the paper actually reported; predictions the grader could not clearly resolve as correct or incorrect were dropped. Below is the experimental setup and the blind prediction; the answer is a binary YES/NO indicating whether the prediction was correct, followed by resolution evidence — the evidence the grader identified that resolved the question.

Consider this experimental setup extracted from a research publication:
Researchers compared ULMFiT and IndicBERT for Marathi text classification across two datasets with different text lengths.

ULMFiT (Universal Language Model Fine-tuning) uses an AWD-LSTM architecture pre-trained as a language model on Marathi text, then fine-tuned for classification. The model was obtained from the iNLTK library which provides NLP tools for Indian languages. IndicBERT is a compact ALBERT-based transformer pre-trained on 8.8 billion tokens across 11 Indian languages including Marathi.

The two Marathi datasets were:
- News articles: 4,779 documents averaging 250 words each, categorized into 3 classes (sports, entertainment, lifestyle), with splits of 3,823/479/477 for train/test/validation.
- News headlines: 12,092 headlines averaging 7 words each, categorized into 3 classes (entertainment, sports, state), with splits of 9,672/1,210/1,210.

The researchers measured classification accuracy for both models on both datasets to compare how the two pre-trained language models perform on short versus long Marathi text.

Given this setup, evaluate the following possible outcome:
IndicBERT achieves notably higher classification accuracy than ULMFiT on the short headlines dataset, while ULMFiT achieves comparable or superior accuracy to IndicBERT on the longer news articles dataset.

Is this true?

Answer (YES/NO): YES